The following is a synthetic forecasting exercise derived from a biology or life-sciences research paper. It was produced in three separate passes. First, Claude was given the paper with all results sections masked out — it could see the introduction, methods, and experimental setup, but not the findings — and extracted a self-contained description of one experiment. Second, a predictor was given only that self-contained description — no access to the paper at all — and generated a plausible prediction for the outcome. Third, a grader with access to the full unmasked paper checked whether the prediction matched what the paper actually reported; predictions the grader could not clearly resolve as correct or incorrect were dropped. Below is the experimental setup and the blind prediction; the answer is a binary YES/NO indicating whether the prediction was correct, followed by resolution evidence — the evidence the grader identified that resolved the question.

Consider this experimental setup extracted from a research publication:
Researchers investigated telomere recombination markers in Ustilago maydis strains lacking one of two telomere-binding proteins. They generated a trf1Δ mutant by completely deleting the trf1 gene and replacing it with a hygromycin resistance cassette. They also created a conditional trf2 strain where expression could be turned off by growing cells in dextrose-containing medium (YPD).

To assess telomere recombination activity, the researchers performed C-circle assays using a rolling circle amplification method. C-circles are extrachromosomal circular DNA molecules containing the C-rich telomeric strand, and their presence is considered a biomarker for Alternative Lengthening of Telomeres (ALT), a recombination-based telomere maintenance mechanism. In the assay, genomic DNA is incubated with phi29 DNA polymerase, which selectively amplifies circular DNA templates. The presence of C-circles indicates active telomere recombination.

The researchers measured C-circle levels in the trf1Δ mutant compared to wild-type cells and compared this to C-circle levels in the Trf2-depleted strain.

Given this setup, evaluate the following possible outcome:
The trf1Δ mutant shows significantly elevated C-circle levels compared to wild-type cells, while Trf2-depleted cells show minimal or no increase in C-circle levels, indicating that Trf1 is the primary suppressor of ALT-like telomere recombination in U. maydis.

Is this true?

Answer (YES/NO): NO